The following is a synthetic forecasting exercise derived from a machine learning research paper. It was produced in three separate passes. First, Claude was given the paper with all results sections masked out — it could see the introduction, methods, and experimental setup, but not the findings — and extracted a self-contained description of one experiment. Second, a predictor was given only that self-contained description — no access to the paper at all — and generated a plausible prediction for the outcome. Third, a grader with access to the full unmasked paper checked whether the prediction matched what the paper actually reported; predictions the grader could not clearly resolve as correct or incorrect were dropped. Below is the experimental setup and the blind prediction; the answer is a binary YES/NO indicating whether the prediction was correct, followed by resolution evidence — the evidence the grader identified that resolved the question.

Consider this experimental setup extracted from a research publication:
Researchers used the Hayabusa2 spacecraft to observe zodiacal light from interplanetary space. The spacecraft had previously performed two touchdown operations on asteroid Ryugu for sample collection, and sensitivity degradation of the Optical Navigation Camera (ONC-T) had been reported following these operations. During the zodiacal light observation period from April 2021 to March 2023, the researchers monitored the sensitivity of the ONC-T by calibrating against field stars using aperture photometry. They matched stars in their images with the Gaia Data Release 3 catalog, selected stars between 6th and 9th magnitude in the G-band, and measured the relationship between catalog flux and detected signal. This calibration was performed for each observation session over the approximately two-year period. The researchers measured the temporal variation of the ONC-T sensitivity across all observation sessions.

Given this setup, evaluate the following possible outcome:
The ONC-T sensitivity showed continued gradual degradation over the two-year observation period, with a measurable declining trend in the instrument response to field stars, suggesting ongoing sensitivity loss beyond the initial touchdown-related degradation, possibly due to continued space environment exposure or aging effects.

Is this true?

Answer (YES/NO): NO